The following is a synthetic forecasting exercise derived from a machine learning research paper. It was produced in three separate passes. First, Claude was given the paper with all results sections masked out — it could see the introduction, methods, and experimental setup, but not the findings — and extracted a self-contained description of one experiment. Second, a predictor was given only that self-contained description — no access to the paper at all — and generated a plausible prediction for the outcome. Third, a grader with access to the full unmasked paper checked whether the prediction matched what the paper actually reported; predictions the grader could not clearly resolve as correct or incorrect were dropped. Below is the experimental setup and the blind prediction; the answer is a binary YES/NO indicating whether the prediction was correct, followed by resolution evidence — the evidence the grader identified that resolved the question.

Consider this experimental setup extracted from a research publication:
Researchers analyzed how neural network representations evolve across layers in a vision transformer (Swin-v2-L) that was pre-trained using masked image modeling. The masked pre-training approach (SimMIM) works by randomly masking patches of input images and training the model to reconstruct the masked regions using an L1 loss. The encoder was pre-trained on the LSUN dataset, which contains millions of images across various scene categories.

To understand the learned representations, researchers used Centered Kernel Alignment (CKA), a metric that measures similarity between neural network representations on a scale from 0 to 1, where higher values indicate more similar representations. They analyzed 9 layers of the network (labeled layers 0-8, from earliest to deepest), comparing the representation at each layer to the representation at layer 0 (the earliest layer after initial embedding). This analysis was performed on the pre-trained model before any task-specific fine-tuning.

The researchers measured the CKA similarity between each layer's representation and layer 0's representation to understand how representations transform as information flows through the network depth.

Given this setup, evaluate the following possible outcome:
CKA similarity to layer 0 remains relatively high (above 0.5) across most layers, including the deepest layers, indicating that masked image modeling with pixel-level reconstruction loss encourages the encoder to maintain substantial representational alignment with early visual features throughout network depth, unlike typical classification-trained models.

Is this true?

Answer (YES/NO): NO